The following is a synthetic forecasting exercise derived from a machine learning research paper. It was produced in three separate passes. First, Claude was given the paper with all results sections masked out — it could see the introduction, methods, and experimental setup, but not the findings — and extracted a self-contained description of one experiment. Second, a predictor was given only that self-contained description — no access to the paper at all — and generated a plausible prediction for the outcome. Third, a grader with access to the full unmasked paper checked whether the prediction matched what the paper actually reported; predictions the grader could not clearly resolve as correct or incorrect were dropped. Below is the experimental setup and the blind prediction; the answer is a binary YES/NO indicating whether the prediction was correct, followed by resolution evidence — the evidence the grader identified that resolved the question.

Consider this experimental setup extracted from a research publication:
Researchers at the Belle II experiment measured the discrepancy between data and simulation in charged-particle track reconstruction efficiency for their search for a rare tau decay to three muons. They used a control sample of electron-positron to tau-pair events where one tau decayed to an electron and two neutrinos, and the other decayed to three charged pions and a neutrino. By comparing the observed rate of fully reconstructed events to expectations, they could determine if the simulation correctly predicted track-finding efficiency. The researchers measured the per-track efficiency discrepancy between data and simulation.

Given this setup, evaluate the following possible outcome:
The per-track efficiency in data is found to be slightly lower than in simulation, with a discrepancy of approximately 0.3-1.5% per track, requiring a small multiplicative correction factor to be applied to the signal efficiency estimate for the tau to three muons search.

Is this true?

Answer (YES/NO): NO